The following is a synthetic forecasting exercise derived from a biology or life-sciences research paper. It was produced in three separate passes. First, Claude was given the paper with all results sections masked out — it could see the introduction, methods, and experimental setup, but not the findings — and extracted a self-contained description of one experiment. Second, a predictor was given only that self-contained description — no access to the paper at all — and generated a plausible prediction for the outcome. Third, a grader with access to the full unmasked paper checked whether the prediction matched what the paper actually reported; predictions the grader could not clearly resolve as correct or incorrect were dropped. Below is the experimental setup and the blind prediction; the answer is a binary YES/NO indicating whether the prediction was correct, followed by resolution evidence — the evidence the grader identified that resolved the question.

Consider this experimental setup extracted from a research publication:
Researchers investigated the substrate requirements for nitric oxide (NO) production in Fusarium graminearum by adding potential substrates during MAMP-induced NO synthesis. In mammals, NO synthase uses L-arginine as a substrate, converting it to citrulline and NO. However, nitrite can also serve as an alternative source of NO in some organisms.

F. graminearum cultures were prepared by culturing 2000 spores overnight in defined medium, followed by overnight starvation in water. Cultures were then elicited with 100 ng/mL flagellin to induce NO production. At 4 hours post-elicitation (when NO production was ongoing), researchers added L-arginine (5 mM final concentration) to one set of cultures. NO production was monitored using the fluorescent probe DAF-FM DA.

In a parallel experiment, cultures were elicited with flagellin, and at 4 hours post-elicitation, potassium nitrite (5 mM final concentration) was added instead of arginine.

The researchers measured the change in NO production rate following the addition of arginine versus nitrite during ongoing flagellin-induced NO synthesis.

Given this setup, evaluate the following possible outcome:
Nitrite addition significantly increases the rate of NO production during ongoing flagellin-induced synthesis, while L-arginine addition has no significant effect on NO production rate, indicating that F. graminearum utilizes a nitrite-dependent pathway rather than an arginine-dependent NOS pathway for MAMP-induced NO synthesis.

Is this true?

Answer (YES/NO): NO